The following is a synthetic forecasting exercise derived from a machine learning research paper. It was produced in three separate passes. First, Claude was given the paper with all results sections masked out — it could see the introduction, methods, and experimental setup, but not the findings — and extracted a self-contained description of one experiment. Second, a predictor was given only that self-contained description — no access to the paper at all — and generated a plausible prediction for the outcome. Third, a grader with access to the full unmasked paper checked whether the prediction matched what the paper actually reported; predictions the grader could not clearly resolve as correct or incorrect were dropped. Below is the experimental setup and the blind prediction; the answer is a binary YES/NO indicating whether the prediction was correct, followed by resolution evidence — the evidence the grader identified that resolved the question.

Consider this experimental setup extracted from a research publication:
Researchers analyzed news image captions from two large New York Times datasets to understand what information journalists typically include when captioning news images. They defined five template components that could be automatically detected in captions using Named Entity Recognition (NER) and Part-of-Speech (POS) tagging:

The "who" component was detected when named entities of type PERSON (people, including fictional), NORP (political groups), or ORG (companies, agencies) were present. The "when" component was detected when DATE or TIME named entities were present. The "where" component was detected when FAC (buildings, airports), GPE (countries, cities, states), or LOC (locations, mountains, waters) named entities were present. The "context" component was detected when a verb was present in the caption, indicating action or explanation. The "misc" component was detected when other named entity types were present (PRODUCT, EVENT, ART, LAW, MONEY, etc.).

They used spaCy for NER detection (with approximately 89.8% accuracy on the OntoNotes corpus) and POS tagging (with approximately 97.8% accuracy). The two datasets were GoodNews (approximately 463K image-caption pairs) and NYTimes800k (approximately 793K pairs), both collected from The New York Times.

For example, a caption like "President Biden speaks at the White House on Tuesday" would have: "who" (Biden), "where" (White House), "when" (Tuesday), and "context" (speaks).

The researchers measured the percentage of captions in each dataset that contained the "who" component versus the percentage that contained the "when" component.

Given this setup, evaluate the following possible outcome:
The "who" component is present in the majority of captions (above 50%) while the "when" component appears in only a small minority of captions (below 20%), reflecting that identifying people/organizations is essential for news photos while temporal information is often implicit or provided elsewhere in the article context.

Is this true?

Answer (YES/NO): NO